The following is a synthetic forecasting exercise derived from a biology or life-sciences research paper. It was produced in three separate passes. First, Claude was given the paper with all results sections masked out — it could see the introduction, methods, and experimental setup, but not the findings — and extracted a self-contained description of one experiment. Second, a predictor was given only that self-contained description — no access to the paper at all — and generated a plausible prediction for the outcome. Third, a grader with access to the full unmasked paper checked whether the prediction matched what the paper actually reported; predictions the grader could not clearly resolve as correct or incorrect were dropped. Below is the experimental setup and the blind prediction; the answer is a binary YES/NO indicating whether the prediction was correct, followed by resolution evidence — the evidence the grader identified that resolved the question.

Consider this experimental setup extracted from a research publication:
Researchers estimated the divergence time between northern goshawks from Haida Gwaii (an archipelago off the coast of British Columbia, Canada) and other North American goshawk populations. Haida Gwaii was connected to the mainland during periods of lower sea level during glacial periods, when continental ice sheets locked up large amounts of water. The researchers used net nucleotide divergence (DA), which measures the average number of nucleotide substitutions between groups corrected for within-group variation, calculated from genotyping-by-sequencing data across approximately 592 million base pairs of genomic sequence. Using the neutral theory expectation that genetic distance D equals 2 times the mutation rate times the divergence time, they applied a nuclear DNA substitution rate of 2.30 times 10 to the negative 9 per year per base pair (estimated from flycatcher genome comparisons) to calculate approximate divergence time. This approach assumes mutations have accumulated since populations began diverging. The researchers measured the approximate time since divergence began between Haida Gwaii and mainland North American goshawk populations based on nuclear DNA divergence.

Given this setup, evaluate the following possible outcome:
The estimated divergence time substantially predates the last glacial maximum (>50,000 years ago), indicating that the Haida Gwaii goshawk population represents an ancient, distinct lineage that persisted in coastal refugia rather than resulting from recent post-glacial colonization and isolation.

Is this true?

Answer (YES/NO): NO